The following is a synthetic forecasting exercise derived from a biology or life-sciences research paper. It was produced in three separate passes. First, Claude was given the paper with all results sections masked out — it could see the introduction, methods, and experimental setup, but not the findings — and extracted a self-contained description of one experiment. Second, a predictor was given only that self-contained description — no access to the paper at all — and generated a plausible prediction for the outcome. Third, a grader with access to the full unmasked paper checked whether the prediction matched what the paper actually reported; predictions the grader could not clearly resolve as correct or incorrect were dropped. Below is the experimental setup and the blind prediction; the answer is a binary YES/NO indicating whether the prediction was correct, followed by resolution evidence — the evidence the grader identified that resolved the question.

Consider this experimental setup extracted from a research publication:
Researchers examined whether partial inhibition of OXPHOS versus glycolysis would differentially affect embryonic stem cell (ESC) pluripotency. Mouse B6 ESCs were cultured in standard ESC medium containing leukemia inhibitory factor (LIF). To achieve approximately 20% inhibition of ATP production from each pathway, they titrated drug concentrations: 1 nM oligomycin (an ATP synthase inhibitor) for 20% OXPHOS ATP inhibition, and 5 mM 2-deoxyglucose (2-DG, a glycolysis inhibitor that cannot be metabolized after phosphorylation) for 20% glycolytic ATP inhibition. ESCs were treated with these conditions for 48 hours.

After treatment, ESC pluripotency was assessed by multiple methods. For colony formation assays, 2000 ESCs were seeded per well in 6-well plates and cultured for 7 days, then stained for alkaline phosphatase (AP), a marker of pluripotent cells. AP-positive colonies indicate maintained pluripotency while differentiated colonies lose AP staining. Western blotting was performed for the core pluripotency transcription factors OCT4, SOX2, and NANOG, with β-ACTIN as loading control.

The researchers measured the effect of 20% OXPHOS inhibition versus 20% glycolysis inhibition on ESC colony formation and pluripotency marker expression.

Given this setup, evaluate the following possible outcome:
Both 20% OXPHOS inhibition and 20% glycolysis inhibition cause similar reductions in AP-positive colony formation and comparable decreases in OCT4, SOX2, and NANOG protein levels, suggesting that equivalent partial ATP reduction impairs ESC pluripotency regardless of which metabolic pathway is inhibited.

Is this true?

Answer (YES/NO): NO